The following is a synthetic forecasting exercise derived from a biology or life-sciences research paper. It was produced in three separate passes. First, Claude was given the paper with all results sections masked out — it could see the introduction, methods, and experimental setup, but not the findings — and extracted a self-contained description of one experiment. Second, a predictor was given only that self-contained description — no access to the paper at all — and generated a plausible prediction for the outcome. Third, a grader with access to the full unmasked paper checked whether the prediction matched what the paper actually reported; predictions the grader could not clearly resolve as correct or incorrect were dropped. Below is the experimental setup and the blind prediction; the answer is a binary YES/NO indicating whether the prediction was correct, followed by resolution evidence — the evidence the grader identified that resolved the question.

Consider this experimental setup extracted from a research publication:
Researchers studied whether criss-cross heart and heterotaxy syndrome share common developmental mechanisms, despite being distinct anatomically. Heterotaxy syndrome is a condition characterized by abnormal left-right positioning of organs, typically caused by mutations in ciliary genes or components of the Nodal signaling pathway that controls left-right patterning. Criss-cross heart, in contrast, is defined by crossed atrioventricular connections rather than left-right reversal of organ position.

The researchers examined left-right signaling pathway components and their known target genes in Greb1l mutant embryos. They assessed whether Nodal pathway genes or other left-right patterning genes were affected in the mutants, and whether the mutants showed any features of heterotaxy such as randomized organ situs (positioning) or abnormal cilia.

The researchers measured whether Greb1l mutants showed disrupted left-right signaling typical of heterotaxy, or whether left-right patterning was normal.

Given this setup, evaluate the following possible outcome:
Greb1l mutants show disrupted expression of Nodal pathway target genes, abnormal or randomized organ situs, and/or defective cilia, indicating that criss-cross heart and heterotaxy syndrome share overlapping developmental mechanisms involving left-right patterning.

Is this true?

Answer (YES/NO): NO